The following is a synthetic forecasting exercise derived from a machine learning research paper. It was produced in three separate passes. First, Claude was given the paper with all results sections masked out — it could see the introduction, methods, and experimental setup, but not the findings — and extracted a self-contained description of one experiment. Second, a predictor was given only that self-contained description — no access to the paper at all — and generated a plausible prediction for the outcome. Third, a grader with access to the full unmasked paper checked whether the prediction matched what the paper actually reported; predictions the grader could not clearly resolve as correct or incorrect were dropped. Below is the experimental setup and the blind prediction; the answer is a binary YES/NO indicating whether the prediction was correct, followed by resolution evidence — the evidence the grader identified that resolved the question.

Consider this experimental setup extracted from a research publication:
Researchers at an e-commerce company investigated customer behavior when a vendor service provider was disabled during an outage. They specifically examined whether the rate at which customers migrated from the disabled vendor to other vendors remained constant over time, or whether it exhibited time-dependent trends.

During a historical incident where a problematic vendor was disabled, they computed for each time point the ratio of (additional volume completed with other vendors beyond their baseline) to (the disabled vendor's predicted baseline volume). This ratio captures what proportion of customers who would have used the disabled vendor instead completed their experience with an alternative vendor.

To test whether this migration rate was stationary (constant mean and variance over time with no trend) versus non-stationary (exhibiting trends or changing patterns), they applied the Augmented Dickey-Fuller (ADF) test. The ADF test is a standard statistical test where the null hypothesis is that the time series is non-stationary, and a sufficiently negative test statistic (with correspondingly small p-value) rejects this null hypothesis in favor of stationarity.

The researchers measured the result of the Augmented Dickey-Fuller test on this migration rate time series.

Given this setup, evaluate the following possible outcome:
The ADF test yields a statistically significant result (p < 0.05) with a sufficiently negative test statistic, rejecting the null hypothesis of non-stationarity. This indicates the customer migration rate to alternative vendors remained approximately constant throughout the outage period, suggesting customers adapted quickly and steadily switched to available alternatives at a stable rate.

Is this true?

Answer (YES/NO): YES